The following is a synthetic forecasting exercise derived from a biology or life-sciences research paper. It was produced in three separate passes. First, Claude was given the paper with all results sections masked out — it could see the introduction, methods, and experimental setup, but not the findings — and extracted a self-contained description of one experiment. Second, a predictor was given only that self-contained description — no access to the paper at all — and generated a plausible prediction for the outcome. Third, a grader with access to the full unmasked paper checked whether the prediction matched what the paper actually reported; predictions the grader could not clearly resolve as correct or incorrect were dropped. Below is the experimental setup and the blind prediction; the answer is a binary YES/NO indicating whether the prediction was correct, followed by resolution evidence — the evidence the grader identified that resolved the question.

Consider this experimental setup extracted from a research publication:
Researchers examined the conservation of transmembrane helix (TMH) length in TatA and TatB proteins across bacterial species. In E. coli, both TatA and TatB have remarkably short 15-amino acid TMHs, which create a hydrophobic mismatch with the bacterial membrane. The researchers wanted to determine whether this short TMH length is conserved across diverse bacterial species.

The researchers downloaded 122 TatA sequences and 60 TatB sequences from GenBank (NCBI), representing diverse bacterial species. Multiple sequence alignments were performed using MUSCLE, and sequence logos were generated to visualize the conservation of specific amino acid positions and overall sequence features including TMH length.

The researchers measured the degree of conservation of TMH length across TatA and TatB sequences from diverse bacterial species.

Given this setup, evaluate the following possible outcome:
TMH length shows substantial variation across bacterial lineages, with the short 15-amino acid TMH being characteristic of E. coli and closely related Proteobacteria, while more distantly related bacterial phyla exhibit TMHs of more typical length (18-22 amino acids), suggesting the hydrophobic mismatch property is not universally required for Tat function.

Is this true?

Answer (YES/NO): NO